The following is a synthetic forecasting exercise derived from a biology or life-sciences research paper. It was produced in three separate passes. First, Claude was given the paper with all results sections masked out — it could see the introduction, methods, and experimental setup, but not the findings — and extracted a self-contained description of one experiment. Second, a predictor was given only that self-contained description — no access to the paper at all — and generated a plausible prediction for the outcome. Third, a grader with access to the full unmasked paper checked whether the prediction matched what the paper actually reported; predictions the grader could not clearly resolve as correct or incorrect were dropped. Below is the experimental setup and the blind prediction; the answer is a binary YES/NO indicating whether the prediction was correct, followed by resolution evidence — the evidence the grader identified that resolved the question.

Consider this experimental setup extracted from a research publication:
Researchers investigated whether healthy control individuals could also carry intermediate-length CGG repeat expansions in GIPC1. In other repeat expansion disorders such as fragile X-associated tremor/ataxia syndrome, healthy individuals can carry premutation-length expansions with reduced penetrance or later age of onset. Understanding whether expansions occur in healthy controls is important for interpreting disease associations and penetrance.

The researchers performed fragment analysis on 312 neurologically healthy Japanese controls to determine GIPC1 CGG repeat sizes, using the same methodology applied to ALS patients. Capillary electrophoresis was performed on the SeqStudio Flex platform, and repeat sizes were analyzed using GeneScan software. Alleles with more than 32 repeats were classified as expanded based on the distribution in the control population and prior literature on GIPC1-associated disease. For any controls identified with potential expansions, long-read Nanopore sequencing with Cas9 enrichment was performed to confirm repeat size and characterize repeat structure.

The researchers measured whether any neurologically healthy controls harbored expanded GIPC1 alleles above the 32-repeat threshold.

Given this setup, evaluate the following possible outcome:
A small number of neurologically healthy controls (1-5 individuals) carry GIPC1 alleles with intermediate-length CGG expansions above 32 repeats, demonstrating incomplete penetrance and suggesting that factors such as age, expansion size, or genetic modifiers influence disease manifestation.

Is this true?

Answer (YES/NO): YES